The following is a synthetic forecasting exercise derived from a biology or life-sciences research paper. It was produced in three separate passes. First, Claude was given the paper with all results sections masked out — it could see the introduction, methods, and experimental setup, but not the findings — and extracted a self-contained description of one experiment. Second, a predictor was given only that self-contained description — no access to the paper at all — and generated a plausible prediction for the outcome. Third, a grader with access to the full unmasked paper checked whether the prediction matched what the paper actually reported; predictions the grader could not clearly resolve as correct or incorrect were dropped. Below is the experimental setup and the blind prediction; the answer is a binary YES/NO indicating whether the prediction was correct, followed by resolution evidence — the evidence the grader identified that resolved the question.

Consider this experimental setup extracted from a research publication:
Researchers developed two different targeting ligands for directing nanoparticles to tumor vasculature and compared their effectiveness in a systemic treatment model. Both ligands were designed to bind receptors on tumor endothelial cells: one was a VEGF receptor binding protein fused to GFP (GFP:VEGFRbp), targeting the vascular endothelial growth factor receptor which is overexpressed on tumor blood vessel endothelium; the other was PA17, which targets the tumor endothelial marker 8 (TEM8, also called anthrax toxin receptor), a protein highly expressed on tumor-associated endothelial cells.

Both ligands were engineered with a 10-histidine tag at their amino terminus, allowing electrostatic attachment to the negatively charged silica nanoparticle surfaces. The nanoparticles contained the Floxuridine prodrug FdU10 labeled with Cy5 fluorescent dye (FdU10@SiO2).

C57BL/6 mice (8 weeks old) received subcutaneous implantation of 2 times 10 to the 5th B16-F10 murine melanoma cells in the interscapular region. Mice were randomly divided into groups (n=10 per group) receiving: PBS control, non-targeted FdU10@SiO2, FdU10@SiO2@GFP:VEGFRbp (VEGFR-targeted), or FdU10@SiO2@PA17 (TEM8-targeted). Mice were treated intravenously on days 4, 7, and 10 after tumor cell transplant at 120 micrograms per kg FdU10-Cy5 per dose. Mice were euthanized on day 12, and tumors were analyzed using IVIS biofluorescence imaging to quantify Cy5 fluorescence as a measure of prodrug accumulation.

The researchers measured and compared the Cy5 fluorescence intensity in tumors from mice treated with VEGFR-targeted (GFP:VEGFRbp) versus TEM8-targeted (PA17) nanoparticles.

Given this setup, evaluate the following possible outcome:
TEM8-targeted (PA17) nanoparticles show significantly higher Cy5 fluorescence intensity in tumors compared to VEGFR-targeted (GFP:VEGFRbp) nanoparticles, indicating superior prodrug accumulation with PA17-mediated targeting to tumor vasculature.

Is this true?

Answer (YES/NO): NO